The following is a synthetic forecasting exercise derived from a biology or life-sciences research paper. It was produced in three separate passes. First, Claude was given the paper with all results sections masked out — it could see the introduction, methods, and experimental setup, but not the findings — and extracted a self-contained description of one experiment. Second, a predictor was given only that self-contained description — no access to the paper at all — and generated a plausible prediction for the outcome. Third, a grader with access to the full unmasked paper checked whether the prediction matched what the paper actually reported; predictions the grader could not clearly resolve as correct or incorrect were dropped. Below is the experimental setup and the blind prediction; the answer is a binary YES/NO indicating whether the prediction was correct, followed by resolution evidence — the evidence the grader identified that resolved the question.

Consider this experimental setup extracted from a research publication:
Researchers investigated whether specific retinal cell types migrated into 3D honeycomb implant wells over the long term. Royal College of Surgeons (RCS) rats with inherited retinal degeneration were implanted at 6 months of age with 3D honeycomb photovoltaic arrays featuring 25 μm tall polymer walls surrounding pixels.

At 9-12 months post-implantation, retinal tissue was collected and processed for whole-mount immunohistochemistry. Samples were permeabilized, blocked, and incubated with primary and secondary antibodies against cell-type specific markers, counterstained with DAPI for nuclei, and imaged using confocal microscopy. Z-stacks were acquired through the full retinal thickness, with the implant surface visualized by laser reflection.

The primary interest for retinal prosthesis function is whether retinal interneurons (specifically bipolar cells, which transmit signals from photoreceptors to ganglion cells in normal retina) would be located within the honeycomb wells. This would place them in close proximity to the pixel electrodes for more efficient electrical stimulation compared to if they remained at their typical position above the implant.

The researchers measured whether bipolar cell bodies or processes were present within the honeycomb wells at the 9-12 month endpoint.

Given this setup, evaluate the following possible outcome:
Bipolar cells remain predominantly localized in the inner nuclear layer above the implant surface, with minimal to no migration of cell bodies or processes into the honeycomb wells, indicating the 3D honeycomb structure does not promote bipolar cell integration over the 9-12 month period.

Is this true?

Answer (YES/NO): NO